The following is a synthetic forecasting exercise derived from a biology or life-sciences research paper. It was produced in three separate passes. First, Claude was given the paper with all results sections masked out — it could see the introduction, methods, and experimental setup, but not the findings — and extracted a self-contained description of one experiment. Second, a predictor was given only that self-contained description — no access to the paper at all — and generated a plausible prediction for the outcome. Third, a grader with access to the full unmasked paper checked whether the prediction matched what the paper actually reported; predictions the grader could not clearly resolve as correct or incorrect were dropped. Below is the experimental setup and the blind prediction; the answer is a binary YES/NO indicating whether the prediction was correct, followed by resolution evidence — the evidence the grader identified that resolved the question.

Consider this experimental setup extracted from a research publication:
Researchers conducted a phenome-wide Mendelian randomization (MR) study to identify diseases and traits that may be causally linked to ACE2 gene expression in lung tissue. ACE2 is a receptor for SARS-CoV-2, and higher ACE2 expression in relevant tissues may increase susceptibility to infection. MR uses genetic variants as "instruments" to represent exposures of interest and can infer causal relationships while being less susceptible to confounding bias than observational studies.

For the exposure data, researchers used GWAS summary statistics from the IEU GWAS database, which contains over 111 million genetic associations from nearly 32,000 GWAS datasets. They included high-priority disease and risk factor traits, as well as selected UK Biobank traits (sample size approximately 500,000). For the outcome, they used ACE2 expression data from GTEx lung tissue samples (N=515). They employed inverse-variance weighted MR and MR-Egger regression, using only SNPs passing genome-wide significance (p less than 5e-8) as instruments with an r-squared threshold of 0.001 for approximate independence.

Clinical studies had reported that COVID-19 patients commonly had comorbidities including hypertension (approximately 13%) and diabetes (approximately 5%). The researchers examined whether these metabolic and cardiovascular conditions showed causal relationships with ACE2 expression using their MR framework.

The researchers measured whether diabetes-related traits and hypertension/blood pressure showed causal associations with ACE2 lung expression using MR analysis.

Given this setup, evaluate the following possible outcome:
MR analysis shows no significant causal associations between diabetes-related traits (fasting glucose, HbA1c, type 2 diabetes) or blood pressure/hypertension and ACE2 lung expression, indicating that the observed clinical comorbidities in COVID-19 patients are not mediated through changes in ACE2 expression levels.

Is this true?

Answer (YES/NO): NO